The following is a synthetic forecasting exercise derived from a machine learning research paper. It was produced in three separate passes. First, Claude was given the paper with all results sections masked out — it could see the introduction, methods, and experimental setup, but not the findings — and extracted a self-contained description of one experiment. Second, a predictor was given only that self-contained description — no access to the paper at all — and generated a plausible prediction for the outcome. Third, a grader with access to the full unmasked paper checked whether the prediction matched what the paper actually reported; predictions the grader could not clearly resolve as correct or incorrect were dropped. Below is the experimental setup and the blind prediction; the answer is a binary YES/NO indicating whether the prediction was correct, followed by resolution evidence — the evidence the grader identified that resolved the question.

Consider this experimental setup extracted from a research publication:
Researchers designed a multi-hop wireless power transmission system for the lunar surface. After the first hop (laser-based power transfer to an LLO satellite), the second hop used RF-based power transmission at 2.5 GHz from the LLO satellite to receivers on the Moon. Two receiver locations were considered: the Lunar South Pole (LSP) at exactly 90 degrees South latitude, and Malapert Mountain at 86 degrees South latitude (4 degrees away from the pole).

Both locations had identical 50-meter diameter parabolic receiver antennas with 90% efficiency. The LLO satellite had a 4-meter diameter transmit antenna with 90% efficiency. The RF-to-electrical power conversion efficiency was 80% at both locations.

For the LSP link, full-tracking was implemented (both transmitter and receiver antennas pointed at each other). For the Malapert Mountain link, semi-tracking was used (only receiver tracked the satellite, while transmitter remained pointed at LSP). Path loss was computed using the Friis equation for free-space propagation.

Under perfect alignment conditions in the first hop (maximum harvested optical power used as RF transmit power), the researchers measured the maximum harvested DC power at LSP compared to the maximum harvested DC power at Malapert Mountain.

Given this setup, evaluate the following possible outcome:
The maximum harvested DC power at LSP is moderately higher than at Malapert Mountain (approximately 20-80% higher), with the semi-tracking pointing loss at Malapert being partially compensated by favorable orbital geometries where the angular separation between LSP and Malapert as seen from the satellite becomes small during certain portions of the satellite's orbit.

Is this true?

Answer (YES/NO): NO